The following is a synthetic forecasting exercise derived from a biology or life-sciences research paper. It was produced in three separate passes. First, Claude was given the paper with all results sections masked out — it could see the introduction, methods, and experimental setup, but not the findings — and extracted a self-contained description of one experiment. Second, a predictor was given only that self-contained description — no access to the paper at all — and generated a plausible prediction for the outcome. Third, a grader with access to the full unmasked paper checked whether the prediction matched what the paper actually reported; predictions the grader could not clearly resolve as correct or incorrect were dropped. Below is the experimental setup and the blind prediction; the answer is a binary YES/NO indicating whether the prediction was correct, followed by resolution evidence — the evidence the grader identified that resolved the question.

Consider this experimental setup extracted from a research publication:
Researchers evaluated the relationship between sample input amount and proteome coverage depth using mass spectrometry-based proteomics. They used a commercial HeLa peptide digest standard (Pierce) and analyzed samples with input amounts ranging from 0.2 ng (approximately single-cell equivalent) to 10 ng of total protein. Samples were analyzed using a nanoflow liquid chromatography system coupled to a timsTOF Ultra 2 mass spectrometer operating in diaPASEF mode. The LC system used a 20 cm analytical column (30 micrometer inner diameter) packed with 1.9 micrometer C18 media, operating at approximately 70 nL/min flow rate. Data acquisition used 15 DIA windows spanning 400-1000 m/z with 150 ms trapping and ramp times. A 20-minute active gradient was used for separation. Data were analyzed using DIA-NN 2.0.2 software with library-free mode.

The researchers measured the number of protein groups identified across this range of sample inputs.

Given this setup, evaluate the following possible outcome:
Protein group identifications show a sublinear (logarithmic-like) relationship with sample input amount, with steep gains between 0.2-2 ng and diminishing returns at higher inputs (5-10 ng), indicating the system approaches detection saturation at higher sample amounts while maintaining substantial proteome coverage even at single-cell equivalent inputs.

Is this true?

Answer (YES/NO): YES